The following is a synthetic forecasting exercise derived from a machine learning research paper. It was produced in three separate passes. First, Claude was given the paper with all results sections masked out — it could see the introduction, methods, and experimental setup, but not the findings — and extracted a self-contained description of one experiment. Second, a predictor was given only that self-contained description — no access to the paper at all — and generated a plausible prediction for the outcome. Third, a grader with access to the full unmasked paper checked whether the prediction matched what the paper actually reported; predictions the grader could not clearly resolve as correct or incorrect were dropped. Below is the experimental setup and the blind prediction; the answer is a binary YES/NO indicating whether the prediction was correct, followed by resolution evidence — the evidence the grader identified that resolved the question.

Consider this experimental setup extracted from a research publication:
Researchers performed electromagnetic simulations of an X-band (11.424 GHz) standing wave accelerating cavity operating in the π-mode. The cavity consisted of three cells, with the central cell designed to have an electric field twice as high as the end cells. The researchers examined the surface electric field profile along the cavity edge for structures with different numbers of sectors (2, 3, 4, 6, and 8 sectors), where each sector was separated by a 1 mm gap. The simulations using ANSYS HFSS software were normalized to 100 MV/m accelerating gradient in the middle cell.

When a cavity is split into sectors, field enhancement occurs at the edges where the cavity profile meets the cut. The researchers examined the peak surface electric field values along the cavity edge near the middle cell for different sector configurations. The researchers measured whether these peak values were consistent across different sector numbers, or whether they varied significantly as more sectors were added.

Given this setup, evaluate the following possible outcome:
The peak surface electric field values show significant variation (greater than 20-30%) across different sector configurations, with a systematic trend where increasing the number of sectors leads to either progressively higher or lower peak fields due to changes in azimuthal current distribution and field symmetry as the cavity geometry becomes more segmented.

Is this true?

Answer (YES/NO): NO